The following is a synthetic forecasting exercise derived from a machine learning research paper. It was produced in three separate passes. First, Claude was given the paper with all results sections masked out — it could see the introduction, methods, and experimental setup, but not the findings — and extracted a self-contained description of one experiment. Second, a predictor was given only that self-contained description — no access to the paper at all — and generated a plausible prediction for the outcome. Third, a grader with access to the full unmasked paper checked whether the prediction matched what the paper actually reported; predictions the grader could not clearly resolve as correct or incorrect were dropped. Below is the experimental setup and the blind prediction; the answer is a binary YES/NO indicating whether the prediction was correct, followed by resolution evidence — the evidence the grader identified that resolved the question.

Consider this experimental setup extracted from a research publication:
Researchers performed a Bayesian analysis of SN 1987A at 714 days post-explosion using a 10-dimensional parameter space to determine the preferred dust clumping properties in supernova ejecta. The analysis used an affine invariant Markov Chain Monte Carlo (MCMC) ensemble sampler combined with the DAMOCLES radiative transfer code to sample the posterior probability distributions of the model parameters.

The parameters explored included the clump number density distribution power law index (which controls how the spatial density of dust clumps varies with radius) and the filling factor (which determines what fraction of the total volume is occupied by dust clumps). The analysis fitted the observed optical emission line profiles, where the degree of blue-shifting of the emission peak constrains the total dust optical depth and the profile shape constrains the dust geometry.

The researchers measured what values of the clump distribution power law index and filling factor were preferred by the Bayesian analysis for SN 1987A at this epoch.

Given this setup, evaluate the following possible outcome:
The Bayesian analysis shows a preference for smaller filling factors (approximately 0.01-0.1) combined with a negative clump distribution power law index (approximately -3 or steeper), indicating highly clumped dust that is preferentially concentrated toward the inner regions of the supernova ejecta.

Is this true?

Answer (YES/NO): NO